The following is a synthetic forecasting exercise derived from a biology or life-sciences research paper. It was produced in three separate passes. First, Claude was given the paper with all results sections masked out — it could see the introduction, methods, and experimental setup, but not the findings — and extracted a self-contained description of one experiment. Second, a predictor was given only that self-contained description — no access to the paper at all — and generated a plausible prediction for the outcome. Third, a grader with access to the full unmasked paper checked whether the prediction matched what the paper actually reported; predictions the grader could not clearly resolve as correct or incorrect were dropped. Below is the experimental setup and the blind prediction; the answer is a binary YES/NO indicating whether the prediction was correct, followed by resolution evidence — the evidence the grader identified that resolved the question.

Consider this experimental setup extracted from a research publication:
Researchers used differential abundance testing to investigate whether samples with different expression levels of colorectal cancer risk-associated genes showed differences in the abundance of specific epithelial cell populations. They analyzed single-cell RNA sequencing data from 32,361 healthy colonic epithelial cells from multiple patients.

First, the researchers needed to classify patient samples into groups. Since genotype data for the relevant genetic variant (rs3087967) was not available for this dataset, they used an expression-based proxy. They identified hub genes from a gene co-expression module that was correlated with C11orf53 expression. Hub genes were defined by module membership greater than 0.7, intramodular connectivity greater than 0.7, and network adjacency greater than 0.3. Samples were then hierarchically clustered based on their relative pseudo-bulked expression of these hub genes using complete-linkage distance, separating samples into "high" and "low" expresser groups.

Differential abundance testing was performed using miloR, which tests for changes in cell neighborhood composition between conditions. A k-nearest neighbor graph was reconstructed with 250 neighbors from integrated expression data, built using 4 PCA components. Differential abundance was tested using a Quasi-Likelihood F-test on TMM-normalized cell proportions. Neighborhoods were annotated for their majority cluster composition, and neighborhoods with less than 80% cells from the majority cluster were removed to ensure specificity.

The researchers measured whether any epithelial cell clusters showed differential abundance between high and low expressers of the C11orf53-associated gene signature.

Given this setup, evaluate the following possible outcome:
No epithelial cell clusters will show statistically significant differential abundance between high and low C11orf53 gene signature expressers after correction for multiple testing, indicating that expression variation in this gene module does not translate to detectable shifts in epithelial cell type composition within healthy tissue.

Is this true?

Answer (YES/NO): NO